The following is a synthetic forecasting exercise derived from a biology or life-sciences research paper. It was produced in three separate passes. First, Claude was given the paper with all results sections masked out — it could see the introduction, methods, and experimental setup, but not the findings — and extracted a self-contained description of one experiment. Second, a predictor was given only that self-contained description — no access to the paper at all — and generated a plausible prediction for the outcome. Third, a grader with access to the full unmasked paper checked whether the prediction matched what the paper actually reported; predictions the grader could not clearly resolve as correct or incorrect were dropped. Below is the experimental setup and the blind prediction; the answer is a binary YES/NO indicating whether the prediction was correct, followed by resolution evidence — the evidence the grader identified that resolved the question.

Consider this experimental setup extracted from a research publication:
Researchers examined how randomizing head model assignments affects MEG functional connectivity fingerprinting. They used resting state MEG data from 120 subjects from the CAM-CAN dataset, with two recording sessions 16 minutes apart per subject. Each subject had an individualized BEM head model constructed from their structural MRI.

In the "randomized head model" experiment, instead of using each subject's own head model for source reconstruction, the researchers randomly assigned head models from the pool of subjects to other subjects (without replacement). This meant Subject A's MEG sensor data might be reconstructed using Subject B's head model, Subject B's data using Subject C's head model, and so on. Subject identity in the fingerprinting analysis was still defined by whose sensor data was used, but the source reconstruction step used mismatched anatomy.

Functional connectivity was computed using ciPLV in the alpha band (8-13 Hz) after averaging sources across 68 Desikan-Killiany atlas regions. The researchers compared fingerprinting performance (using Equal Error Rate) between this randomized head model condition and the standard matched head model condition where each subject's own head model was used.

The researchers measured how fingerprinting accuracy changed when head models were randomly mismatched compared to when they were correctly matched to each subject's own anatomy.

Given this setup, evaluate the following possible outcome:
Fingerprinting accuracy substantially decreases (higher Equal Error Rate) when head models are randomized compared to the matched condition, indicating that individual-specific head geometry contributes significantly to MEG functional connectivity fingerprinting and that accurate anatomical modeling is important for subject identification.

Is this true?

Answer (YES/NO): NO